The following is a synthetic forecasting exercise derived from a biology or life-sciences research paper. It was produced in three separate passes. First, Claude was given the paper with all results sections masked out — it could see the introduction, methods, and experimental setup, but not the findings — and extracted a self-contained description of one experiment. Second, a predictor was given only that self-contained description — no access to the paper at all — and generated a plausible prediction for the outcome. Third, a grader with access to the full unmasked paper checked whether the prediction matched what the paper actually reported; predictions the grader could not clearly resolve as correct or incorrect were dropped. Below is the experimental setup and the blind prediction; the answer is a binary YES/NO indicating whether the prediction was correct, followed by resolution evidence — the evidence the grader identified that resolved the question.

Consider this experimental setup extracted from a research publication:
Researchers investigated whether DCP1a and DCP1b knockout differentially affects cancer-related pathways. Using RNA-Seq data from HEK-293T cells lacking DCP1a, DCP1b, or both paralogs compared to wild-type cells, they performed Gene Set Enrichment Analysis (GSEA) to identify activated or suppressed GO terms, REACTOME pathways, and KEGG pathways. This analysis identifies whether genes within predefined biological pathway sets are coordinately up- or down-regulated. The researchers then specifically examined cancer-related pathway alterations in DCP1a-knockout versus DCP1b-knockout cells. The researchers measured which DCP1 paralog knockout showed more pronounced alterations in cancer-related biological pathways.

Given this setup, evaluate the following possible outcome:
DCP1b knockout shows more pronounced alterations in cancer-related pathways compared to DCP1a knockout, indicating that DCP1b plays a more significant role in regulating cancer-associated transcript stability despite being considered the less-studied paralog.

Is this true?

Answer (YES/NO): NO